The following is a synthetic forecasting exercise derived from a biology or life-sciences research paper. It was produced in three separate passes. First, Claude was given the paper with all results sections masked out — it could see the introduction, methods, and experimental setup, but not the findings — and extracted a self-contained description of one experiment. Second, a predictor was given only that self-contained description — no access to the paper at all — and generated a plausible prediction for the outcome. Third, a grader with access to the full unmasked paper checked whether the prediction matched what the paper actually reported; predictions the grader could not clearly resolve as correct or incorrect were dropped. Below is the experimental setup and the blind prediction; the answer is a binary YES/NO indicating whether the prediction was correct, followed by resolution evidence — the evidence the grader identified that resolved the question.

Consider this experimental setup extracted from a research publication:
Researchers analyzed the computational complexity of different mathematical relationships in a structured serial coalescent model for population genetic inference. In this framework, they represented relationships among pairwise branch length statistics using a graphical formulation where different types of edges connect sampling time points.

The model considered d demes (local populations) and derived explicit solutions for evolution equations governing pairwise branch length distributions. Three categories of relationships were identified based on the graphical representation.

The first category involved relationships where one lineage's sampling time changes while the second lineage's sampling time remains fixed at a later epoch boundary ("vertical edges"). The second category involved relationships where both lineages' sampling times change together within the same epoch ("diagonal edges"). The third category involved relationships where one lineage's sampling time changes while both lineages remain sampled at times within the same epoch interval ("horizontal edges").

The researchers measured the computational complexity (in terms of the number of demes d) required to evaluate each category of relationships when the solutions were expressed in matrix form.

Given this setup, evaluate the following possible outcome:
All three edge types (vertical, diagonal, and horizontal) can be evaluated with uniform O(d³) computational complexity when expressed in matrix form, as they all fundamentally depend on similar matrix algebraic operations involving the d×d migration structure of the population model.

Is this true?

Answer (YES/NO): NO